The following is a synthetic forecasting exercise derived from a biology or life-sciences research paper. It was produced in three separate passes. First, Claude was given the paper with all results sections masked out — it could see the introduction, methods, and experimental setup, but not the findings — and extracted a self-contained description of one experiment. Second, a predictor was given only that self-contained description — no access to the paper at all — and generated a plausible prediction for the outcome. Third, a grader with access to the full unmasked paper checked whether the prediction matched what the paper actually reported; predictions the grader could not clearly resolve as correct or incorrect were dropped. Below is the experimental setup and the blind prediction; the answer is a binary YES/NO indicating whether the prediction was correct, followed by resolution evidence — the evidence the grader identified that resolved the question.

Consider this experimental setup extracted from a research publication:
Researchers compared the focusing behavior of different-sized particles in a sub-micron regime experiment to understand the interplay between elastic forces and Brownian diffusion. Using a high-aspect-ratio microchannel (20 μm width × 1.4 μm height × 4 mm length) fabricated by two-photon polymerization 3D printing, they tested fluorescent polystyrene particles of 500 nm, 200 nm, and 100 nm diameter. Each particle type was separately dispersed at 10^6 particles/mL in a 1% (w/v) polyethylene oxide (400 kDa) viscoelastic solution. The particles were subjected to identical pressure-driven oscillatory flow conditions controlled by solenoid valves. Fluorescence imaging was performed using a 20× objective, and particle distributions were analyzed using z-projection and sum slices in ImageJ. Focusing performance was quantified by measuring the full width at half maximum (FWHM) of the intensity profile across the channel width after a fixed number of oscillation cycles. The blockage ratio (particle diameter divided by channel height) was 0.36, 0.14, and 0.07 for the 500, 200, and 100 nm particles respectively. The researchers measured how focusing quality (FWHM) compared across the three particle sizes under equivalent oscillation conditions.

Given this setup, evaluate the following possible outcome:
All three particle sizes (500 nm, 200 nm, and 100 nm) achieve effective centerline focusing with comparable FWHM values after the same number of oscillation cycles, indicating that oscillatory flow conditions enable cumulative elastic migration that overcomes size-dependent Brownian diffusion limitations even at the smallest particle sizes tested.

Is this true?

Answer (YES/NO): YES